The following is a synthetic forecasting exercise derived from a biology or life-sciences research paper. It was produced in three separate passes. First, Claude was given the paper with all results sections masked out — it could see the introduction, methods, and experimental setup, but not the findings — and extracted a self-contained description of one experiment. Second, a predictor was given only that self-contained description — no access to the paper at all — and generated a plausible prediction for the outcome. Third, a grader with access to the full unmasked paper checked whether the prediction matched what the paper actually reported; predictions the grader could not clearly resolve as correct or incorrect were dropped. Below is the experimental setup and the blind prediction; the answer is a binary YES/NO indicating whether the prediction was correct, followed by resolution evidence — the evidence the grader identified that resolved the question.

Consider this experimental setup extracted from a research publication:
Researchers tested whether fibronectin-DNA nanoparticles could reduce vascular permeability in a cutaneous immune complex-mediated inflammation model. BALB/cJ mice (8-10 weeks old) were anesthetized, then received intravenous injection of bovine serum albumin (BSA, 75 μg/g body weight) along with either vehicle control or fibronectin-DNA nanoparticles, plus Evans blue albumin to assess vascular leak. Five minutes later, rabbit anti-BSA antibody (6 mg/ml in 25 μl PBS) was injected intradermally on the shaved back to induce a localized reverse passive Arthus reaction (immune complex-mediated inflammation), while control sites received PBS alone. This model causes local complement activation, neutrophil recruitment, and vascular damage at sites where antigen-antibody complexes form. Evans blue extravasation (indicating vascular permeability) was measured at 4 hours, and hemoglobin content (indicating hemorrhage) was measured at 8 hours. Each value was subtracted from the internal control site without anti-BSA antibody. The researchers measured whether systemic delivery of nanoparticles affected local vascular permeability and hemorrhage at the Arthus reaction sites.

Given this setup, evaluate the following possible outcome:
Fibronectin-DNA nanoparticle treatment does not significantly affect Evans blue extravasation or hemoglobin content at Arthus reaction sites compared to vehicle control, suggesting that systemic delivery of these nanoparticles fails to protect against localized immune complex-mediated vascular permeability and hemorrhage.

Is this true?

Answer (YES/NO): NO